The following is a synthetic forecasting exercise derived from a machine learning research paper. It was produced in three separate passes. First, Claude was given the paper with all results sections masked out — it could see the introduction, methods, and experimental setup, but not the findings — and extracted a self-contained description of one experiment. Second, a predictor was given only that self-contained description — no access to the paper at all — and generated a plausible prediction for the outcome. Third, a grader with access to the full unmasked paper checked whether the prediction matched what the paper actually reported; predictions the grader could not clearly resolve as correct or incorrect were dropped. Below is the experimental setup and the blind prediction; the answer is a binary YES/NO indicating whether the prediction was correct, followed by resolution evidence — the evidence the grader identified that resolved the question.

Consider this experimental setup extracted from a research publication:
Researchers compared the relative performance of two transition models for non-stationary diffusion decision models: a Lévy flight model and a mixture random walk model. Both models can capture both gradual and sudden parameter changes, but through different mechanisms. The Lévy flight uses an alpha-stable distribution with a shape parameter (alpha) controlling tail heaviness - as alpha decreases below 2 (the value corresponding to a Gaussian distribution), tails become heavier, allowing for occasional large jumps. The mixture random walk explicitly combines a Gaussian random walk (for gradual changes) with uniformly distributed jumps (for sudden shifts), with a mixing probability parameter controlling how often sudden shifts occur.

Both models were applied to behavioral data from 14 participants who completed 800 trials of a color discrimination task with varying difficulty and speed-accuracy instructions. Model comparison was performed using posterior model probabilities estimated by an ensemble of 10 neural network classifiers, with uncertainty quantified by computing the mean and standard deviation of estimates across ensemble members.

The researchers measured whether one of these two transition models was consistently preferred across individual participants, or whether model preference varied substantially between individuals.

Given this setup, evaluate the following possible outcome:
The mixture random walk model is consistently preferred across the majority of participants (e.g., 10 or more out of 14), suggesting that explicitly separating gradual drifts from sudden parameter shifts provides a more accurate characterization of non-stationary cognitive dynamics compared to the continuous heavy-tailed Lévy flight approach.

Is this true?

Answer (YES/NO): NO